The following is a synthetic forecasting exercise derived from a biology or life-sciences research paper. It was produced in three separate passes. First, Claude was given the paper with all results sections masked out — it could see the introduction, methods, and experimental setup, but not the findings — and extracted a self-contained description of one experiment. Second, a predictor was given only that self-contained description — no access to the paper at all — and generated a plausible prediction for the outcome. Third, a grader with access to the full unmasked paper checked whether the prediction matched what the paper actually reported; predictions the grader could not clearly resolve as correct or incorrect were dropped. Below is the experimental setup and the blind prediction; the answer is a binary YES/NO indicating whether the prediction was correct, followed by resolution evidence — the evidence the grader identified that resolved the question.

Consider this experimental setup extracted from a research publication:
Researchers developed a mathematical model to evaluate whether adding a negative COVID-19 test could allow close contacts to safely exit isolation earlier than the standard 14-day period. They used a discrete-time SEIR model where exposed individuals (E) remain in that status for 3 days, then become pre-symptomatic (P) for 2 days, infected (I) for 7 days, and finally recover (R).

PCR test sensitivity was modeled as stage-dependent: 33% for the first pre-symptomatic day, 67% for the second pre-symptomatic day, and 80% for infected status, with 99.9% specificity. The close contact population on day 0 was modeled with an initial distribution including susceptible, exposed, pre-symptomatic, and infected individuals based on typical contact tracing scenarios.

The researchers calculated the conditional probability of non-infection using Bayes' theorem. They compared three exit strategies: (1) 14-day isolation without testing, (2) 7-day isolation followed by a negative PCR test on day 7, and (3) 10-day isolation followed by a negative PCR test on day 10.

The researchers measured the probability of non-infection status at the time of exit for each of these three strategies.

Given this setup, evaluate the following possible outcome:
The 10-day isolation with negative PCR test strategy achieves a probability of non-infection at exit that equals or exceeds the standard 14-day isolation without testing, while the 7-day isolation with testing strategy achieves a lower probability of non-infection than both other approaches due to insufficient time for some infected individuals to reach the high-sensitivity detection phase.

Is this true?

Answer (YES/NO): NO